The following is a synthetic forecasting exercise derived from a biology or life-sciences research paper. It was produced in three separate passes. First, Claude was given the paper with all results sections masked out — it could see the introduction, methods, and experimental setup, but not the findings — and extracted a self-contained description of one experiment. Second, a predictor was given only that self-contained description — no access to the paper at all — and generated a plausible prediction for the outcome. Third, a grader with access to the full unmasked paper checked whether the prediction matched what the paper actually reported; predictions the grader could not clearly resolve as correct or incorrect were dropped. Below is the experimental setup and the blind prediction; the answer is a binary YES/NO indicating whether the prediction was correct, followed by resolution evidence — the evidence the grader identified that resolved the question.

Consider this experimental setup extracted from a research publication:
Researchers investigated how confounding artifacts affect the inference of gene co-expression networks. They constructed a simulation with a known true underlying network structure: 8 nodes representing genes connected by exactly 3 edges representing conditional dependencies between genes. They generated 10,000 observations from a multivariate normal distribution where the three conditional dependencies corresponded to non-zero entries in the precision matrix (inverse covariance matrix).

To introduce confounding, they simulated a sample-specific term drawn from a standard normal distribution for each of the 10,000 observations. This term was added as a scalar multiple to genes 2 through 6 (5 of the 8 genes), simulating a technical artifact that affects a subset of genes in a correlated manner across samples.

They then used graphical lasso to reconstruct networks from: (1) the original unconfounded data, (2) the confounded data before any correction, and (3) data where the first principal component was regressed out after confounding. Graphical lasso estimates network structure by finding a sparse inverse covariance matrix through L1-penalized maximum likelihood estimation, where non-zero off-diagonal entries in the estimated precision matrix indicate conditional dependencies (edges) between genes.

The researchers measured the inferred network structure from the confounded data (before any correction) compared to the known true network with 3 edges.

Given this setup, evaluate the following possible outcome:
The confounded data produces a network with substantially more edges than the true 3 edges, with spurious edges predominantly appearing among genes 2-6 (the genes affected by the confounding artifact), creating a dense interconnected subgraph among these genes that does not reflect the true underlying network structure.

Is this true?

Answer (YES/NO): YES